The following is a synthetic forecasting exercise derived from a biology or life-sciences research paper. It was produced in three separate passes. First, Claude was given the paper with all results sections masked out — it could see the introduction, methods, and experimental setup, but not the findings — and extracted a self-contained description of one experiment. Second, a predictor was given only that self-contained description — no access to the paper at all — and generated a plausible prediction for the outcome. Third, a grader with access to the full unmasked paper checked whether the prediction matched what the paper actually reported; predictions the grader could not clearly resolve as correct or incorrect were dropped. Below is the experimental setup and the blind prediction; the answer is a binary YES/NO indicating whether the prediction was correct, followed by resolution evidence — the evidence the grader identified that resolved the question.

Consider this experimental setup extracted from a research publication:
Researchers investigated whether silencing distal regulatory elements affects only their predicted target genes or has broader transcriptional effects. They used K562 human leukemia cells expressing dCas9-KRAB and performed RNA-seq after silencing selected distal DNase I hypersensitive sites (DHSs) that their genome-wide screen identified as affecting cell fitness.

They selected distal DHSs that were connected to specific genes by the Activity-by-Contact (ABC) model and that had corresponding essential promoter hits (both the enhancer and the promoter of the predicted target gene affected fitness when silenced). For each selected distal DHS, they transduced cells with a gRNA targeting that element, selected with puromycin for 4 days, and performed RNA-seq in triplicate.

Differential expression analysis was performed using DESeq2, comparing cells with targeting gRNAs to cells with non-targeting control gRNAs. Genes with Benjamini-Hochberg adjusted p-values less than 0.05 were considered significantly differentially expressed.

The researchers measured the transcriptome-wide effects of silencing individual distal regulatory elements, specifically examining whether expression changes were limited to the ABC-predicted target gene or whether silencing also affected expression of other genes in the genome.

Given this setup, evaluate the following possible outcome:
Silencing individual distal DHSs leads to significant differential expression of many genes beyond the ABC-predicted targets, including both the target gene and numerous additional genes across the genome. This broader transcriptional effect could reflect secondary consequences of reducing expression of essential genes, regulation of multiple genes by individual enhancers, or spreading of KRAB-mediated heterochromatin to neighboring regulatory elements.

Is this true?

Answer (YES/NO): YES